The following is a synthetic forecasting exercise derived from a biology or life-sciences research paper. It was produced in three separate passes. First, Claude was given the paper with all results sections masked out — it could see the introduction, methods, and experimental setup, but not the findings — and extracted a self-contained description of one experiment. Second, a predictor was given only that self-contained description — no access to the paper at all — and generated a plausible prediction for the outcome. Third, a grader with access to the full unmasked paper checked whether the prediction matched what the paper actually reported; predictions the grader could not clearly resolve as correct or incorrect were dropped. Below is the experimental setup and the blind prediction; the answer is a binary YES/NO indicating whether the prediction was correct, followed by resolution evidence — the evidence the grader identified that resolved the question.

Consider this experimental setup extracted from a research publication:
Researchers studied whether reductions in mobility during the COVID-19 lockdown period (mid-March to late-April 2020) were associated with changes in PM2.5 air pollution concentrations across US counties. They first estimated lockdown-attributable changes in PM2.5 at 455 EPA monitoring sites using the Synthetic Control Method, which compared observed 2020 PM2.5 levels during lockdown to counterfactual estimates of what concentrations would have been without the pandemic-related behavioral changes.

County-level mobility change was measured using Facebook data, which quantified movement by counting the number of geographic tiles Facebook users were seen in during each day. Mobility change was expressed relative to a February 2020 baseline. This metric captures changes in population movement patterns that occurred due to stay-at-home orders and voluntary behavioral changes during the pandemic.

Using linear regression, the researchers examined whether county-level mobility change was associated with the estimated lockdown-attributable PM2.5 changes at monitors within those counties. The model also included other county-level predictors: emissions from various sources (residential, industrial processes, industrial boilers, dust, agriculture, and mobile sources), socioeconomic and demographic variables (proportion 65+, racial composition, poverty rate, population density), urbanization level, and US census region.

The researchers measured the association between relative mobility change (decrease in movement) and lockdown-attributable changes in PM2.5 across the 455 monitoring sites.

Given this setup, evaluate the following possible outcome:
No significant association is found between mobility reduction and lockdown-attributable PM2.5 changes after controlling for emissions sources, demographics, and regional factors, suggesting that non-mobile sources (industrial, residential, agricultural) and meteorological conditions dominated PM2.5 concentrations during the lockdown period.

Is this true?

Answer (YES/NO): NO